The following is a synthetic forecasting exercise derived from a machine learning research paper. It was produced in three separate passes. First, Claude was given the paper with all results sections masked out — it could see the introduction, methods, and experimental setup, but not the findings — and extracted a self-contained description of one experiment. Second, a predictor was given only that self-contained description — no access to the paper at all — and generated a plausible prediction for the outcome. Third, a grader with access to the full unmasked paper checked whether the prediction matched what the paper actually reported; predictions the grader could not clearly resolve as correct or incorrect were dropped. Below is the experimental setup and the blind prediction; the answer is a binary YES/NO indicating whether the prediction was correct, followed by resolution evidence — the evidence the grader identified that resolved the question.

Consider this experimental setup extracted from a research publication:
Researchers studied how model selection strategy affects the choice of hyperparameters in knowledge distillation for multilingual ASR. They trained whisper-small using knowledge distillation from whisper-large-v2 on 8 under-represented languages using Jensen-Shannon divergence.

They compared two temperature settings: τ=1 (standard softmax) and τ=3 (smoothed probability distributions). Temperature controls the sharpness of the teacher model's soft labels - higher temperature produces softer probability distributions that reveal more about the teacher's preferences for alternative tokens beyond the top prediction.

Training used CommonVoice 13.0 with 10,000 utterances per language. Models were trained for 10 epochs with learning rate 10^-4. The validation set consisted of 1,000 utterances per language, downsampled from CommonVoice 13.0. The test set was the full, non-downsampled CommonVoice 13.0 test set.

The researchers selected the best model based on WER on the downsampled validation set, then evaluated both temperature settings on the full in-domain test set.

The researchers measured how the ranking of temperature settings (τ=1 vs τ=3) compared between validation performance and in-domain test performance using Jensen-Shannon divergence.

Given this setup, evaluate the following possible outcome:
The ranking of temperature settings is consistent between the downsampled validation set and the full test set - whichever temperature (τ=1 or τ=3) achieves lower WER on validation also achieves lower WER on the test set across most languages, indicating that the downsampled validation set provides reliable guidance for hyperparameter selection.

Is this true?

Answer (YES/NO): NO